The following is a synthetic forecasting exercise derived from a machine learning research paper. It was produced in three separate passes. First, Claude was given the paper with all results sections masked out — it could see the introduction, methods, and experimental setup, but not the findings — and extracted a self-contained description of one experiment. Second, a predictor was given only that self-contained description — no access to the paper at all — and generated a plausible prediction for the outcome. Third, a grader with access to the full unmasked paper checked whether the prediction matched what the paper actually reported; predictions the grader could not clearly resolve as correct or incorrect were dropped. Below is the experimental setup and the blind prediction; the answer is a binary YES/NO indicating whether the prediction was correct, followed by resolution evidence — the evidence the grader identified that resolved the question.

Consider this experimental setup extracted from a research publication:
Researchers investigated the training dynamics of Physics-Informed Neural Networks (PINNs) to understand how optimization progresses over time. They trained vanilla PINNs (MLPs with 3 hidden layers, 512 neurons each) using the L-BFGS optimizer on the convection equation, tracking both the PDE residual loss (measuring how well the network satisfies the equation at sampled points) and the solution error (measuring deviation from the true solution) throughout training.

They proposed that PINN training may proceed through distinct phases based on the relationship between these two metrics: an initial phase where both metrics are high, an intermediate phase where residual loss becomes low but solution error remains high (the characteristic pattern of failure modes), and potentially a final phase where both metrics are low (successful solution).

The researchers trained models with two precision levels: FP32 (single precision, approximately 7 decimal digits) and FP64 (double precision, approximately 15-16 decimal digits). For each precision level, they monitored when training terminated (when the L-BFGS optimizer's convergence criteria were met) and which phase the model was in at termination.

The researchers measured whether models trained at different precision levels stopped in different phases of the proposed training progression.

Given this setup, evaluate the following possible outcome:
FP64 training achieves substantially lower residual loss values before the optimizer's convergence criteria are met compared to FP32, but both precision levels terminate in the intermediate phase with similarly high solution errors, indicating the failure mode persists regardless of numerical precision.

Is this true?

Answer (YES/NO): NO